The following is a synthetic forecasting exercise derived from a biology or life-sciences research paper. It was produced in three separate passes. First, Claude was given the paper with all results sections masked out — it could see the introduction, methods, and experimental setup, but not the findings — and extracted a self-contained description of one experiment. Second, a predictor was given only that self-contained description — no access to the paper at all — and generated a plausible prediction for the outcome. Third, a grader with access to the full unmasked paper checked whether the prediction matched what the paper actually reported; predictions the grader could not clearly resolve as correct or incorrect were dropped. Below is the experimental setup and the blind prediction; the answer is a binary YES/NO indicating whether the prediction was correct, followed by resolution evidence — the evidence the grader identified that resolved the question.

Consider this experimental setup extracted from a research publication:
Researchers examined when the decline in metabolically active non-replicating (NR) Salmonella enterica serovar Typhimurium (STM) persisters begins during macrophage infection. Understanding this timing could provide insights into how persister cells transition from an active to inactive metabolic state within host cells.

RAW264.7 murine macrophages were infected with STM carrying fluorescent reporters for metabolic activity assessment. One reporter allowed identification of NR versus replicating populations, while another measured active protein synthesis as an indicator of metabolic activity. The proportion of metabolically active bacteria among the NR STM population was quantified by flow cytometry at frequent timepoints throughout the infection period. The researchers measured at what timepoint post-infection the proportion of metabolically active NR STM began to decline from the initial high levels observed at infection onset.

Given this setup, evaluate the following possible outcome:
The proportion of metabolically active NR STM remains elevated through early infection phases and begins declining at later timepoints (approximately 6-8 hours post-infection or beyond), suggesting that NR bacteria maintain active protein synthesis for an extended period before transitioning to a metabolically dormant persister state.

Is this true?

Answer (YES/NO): YES